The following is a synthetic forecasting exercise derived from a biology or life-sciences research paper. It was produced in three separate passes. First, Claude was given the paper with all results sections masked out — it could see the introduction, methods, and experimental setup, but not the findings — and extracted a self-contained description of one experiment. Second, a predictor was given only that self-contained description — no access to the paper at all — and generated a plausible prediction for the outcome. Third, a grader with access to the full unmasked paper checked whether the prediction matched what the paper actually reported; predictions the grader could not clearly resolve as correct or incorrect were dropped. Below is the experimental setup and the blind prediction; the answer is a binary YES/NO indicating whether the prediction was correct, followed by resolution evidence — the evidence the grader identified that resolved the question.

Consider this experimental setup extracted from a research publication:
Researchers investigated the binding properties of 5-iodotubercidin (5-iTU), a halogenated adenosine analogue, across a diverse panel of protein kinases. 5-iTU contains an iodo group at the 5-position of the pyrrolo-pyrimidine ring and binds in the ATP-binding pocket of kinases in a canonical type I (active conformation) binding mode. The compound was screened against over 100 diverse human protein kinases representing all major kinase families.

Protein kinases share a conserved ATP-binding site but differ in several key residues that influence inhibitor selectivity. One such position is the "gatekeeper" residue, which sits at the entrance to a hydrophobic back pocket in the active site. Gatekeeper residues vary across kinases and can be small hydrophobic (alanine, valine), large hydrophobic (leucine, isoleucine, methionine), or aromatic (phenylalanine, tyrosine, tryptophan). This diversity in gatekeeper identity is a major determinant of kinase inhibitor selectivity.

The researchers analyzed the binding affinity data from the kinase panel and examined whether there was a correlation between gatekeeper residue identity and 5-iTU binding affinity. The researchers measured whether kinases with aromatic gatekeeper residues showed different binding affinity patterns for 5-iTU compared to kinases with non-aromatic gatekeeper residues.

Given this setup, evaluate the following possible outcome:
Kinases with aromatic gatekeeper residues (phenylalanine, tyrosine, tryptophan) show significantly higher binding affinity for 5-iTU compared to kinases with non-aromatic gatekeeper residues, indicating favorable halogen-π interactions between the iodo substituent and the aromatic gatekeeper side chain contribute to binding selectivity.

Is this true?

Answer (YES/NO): YES